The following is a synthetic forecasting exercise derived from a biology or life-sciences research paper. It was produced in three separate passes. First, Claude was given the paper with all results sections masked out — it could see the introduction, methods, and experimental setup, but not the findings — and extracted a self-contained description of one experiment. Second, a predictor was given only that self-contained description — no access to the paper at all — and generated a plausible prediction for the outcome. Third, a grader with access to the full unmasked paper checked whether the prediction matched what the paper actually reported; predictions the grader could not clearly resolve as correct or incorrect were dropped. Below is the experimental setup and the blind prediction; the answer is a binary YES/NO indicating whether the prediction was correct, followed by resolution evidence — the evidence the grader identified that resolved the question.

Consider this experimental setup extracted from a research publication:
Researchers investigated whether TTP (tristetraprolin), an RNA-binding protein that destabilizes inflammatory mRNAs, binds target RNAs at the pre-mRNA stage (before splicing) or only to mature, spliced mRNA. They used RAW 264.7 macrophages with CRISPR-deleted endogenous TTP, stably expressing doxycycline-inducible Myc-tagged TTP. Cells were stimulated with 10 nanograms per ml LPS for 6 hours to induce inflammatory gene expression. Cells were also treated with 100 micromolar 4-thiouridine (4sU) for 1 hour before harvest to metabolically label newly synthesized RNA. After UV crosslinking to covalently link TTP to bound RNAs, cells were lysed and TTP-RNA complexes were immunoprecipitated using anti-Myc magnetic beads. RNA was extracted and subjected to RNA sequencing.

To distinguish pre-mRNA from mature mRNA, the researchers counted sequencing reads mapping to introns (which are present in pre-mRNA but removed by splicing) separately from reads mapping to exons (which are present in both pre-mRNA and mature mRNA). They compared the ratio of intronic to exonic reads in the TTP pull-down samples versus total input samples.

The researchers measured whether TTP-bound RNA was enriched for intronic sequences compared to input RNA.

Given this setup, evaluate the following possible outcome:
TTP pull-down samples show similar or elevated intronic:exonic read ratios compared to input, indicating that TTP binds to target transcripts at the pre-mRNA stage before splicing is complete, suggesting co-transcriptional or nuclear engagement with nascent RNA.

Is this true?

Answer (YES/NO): YES